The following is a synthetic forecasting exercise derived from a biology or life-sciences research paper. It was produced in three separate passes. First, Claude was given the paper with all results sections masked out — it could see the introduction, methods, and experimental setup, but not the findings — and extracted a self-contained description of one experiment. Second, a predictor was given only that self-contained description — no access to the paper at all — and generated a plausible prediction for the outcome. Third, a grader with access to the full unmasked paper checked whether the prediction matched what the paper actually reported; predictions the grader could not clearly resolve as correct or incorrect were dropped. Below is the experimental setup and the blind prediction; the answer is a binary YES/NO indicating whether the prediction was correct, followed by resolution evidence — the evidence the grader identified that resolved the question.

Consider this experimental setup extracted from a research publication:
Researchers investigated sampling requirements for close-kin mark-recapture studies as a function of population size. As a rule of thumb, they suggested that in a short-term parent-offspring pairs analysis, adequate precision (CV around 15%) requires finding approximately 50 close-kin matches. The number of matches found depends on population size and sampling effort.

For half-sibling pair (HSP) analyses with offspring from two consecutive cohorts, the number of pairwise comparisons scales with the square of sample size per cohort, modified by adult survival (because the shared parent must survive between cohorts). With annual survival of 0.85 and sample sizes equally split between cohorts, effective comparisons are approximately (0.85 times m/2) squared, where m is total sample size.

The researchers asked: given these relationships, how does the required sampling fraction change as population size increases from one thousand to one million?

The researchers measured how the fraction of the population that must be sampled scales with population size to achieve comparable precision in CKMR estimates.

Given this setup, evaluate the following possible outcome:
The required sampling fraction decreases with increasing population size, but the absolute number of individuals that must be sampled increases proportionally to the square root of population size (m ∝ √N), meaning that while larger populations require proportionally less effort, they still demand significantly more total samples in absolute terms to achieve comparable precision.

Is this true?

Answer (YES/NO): YES